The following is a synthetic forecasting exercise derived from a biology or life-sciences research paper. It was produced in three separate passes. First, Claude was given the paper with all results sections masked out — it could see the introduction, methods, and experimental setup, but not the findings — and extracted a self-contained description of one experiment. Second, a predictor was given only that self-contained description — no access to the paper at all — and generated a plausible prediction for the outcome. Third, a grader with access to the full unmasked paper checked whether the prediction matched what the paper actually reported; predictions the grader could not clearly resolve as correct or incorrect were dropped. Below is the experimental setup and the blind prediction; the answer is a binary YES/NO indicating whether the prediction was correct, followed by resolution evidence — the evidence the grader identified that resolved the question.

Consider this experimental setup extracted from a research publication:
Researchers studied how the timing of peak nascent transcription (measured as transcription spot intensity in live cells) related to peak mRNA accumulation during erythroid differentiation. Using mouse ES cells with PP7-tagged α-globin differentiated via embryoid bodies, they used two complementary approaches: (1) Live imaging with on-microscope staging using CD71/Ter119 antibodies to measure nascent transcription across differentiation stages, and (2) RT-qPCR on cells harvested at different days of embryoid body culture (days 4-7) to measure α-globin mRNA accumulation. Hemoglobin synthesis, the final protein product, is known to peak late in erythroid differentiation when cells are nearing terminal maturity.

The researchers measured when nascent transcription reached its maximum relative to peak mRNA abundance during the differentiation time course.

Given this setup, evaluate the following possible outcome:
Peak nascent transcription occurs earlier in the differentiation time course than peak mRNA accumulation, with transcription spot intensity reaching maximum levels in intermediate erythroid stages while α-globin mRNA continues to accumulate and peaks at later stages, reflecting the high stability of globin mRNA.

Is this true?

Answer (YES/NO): YES